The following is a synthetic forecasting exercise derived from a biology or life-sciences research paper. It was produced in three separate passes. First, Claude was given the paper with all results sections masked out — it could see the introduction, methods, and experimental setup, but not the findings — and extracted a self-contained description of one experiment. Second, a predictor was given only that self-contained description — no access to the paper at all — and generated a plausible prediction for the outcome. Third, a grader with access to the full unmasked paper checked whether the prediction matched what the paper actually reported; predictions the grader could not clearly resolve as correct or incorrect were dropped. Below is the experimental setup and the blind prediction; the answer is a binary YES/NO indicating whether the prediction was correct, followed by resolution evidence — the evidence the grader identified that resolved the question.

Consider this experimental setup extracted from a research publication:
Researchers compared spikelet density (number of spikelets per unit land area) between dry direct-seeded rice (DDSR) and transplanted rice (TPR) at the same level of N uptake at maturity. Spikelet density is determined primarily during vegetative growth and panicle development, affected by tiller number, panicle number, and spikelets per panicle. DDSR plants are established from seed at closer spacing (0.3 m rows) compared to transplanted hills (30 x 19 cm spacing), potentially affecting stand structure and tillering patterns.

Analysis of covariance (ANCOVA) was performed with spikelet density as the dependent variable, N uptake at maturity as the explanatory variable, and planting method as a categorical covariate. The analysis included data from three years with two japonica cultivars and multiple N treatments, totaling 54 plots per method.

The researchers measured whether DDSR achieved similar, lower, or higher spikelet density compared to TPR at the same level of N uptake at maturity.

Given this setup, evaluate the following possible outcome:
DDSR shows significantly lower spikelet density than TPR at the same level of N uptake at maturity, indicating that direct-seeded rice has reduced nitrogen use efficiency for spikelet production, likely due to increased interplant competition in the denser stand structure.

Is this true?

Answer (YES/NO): NO